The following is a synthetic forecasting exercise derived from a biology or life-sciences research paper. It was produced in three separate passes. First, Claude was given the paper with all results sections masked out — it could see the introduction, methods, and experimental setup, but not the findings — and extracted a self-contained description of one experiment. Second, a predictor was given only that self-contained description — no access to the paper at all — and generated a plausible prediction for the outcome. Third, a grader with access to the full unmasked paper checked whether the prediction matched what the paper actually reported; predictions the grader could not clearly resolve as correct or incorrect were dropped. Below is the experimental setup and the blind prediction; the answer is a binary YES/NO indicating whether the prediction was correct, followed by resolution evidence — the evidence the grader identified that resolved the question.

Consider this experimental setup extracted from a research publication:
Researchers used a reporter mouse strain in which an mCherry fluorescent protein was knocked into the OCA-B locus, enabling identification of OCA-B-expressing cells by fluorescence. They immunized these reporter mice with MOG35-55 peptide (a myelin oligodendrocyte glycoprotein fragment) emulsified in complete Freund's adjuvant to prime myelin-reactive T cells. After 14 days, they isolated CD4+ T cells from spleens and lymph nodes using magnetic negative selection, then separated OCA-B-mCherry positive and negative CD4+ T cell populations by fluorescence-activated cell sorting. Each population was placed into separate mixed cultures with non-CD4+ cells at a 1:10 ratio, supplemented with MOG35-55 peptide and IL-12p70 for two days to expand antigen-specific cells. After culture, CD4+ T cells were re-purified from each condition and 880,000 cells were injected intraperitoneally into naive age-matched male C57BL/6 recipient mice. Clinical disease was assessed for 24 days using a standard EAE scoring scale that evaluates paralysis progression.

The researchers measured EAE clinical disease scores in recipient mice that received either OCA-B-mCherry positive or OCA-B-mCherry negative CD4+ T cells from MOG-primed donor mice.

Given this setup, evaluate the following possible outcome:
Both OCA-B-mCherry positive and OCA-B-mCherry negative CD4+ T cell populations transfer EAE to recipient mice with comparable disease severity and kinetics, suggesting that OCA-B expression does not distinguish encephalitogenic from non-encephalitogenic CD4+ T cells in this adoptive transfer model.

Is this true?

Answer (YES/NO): NO